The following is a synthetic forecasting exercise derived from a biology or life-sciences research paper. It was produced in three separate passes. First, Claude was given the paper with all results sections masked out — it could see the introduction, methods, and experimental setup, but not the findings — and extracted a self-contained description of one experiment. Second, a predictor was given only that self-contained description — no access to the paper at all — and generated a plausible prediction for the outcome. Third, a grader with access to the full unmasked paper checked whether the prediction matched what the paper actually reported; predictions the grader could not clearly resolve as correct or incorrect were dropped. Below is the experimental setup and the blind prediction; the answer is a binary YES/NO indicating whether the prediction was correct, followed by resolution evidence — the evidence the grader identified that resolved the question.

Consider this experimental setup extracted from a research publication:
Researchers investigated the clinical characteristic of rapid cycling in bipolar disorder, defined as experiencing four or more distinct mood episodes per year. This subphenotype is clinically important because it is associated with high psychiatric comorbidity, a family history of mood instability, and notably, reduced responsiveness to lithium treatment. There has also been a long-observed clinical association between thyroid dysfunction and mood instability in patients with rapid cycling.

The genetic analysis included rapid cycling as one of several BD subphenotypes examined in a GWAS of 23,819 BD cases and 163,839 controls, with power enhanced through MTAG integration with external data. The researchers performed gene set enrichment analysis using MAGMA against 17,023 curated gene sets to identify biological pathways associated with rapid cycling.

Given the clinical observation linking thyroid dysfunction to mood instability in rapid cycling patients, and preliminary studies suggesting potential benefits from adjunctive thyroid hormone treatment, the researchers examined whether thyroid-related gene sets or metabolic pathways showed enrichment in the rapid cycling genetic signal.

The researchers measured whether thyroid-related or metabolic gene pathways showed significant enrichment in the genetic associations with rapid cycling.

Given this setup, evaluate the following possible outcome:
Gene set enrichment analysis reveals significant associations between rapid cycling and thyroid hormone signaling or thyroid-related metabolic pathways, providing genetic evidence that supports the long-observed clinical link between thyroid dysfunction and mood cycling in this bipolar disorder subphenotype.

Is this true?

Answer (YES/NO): NO